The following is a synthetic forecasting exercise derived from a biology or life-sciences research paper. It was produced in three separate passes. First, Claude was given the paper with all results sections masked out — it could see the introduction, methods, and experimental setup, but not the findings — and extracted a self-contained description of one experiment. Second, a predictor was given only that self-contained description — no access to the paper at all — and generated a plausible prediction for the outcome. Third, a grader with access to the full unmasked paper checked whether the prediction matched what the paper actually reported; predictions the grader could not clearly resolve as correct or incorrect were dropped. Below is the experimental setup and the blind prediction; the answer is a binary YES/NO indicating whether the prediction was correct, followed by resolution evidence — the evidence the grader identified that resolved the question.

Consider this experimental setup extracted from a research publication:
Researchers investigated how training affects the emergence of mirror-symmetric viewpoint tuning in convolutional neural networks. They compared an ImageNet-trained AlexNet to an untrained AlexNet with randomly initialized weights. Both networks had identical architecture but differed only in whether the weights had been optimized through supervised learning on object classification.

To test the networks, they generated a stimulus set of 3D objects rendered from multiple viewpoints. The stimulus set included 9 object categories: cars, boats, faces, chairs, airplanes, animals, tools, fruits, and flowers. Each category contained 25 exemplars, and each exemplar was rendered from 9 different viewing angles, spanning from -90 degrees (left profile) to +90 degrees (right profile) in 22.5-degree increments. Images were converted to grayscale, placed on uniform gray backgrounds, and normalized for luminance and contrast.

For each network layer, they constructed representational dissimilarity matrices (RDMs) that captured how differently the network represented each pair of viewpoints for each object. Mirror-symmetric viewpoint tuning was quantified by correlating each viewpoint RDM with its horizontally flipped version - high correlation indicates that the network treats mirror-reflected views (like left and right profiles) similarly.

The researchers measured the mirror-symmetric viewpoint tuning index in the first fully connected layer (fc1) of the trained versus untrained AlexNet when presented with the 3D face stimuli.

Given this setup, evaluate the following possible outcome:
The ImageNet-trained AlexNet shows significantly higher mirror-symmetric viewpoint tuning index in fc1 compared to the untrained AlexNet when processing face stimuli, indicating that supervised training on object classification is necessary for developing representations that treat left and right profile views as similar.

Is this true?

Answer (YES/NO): YES